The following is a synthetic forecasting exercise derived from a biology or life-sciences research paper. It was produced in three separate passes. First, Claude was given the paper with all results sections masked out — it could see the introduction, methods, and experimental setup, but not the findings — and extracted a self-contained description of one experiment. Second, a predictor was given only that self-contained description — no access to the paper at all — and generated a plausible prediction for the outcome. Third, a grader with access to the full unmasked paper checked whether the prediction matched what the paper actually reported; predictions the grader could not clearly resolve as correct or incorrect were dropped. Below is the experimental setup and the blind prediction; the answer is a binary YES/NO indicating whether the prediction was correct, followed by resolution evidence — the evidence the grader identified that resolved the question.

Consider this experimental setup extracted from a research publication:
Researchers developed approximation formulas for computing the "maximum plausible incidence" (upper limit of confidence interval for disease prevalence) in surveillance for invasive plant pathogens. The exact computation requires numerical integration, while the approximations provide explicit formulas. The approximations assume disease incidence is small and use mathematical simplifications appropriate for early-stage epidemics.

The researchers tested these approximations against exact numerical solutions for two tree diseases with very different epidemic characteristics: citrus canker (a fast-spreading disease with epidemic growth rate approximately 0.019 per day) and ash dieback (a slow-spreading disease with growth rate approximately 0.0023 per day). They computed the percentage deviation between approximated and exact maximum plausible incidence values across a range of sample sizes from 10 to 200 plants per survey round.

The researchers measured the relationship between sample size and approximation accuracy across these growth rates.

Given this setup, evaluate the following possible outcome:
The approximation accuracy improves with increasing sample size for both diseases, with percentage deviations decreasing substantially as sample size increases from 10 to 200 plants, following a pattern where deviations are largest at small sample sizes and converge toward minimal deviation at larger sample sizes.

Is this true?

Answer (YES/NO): YES